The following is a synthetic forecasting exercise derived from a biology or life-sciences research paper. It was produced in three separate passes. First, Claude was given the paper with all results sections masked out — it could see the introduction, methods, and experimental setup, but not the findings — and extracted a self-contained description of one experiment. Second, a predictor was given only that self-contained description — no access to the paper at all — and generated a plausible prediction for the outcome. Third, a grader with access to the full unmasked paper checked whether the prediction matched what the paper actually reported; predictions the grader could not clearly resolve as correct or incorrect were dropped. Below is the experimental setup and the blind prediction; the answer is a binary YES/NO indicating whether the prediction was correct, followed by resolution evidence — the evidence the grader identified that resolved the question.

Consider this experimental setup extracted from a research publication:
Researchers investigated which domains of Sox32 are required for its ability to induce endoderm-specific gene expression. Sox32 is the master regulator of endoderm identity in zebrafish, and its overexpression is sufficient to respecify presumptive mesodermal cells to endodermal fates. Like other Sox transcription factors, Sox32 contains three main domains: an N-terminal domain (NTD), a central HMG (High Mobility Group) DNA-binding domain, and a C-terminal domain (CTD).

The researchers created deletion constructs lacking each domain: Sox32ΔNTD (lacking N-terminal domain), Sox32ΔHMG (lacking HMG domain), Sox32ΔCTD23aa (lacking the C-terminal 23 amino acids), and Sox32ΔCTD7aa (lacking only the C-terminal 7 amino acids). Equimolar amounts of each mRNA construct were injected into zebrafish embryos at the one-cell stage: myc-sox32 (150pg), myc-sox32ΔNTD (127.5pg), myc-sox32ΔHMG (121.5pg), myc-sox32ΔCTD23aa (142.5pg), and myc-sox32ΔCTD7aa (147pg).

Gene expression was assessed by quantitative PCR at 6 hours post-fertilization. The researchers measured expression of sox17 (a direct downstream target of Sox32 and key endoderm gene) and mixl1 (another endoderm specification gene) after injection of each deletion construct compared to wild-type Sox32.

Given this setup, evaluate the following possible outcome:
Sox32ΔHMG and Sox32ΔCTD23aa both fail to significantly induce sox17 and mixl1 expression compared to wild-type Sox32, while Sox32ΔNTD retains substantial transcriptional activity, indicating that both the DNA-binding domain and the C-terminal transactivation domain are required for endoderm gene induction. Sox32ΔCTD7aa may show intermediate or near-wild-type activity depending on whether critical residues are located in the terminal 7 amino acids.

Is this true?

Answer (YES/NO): NO